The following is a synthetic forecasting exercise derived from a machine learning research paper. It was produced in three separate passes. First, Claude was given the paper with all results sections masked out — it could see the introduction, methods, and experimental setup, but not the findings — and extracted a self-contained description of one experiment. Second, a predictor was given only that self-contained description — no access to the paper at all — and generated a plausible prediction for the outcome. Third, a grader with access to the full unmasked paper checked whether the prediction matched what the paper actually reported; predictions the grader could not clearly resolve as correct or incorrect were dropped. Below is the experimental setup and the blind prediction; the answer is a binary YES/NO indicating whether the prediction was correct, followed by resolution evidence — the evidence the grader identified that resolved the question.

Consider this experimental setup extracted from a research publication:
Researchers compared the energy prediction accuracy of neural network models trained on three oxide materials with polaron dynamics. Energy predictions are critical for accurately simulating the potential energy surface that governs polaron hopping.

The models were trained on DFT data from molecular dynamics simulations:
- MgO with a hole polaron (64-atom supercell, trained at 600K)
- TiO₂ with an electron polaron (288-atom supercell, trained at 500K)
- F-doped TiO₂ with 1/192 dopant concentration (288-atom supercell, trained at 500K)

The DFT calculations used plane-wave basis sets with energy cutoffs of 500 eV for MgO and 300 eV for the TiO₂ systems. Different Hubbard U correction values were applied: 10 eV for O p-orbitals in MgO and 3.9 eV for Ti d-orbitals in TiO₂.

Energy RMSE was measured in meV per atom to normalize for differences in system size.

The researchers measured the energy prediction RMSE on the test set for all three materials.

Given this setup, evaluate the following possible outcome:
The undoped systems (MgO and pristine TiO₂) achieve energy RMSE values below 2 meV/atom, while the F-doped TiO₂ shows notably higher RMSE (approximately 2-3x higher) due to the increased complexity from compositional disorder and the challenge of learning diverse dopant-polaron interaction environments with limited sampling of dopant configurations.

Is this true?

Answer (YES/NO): NO